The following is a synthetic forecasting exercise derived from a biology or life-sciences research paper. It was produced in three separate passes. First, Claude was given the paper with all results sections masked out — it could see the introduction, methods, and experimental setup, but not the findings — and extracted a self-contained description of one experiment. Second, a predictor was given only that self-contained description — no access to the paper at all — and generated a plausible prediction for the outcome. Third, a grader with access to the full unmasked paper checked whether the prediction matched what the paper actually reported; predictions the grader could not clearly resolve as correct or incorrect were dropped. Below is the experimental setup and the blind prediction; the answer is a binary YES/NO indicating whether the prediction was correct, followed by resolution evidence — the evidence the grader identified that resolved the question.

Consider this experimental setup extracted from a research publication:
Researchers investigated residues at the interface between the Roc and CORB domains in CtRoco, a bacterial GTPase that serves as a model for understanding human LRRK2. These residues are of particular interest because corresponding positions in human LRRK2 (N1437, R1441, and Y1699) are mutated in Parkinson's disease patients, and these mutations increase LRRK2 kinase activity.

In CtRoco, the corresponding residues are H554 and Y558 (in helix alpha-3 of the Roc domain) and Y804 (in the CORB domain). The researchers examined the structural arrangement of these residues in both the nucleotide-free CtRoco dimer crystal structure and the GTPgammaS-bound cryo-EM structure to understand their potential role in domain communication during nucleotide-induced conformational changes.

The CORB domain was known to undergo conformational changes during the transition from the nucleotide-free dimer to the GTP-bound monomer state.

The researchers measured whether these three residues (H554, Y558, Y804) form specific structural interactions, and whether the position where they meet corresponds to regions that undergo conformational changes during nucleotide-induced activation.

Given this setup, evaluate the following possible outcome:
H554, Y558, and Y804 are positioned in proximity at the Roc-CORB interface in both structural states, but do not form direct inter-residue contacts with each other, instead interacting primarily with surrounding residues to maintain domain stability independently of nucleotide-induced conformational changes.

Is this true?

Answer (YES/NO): NO